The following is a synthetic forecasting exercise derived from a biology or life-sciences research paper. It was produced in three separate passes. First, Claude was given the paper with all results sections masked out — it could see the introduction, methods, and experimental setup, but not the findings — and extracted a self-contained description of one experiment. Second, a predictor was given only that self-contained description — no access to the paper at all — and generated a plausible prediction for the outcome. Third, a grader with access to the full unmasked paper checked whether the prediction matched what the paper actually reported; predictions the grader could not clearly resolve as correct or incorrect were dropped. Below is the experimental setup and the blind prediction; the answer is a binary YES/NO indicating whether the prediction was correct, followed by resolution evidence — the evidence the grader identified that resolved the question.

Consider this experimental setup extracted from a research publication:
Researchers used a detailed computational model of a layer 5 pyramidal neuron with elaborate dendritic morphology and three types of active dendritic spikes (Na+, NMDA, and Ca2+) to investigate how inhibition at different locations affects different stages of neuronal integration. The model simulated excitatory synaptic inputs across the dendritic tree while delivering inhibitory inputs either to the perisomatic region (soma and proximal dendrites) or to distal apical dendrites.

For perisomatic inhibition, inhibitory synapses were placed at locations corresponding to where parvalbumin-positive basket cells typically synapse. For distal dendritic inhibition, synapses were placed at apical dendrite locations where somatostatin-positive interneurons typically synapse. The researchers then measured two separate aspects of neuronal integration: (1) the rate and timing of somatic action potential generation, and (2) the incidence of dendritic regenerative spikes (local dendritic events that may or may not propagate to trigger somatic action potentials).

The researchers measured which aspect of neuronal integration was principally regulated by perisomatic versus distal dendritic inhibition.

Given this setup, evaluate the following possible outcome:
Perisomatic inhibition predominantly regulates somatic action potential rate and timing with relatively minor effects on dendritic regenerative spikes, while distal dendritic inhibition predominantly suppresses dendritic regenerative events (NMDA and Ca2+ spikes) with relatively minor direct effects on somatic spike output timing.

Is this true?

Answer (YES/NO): YES